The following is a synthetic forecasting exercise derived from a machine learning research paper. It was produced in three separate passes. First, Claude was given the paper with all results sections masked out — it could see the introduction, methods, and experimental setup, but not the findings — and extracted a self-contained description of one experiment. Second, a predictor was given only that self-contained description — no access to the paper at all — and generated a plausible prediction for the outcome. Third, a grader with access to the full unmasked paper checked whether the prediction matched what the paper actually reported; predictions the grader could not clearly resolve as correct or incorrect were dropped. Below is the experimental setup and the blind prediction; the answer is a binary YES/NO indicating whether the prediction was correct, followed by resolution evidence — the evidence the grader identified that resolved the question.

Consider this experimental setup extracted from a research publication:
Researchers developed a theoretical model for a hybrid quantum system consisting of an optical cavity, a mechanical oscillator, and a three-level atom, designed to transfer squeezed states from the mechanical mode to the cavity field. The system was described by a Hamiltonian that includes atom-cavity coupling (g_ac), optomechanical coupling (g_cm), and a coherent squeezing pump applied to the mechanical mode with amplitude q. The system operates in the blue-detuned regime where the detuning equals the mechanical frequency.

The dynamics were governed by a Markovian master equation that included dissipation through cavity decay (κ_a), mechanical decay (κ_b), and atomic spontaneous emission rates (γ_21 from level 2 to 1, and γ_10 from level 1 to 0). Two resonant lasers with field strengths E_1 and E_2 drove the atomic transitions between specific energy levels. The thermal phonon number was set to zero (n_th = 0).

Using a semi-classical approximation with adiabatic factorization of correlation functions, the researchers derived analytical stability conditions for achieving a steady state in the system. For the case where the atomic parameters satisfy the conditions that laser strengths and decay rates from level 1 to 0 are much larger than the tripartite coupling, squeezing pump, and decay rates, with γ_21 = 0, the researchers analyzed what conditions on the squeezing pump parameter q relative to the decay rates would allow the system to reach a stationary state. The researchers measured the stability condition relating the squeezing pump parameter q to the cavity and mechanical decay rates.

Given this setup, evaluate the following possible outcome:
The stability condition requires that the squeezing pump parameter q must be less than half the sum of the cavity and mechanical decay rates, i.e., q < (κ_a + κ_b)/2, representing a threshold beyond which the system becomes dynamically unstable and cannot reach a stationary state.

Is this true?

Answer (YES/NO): NO